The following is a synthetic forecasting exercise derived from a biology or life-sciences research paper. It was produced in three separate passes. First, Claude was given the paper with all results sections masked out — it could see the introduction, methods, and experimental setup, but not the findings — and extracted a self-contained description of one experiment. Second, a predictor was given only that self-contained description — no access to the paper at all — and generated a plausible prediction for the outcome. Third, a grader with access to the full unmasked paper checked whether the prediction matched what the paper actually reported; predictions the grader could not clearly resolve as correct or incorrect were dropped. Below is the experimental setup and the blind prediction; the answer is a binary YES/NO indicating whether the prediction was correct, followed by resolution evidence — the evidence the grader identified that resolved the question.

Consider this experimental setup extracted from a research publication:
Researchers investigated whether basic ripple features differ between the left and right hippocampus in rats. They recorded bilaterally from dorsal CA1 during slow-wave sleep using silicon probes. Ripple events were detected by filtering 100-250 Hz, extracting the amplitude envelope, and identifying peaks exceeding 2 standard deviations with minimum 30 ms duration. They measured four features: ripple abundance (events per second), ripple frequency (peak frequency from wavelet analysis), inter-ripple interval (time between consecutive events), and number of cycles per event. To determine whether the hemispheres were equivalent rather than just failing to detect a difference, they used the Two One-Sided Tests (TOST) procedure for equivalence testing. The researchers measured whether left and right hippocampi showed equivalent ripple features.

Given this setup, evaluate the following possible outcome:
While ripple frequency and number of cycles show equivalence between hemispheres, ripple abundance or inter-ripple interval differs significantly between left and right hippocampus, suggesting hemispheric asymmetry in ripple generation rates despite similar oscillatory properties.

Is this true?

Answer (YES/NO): NO